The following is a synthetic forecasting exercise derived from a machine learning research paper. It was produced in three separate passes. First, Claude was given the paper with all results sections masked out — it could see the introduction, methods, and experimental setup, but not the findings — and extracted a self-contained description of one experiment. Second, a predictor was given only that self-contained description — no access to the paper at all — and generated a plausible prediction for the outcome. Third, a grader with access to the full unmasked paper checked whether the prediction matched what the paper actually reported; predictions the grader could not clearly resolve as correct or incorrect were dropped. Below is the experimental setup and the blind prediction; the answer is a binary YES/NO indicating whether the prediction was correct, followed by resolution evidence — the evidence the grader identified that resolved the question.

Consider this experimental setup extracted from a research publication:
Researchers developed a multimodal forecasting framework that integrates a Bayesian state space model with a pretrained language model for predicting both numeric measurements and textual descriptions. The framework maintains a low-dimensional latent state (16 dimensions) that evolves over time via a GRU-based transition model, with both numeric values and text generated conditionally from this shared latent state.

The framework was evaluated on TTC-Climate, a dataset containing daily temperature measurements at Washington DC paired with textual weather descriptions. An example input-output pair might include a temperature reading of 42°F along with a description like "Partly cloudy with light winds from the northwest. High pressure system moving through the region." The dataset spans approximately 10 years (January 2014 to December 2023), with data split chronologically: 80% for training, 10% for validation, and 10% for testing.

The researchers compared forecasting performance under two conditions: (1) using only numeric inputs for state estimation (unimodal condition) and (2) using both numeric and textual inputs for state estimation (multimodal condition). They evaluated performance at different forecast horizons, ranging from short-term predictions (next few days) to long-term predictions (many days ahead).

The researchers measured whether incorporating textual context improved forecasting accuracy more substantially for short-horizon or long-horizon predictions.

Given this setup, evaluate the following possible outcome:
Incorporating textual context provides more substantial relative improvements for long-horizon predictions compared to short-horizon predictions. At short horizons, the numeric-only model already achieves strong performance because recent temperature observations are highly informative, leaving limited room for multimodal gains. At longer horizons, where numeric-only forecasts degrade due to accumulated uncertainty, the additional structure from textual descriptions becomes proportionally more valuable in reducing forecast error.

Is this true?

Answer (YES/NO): YES